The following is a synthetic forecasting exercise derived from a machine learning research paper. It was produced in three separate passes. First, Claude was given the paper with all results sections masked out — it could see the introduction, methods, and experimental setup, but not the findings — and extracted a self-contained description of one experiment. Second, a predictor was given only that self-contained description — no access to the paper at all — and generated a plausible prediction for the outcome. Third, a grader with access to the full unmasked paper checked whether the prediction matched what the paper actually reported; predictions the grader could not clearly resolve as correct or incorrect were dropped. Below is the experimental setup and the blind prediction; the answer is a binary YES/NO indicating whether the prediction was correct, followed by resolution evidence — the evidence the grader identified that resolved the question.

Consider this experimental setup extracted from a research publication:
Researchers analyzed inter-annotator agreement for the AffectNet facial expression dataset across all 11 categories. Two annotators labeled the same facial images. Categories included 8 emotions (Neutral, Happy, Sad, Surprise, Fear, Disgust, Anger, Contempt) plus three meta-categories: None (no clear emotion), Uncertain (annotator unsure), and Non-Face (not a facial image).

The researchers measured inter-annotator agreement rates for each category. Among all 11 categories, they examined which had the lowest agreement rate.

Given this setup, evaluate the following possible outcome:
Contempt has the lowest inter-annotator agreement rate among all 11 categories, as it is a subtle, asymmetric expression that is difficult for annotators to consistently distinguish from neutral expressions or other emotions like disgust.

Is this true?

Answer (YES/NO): NO